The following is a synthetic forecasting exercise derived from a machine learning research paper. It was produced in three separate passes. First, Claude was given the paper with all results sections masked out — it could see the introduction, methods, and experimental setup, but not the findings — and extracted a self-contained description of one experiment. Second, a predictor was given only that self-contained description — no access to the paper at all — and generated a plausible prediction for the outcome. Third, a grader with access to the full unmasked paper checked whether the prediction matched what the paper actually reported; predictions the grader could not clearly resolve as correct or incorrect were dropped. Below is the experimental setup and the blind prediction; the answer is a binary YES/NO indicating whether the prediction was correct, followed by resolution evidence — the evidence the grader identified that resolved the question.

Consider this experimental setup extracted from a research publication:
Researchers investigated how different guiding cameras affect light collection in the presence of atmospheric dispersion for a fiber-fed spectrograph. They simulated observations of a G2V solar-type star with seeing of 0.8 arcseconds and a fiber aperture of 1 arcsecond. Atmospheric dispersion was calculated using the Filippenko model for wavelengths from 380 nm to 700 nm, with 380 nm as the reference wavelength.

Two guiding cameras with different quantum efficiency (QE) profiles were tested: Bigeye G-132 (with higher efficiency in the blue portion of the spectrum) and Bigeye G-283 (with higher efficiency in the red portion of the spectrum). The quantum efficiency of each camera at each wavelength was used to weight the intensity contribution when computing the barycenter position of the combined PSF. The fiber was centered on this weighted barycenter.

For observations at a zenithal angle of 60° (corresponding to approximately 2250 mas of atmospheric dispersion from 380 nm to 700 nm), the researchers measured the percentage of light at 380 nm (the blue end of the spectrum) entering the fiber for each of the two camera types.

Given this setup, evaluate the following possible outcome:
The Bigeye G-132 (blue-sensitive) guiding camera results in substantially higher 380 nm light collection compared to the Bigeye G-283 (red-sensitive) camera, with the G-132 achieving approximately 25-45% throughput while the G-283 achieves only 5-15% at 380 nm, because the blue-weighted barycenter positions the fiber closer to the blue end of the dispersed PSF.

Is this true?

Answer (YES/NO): NO